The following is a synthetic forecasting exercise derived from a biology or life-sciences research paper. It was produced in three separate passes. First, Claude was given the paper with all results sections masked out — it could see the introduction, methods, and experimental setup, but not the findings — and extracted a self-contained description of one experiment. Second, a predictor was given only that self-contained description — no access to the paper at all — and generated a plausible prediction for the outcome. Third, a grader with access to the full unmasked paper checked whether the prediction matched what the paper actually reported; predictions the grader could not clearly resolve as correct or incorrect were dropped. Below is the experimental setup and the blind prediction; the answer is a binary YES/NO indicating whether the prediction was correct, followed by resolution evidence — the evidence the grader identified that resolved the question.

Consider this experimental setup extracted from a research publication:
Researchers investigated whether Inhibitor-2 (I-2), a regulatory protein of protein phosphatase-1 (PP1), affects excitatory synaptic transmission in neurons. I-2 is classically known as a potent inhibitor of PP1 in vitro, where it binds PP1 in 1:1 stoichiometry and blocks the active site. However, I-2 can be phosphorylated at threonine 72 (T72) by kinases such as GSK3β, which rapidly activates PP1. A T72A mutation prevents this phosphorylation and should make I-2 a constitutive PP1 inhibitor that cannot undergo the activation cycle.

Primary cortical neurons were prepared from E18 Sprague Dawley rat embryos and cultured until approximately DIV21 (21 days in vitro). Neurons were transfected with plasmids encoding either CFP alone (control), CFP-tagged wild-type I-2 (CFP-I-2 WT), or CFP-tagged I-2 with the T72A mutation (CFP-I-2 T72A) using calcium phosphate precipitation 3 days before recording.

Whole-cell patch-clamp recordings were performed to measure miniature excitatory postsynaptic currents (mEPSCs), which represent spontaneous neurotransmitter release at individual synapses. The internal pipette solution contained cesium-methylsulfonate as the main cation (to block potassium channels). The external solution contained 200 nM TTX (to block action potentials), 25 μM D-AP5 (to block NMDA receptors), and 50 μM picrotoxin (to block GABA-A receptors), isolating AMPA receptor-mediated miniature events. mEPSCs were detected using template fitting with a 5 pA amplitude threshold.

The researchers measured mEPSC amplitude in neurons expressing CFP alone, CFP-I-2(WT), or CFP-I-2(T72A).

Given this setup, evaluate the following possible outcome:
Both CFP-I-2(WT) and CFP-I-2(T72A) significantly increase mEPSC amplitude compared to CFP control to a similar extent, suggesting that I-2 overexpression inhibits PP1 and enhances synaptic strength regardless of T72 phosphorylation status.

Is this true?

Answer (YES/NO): NO